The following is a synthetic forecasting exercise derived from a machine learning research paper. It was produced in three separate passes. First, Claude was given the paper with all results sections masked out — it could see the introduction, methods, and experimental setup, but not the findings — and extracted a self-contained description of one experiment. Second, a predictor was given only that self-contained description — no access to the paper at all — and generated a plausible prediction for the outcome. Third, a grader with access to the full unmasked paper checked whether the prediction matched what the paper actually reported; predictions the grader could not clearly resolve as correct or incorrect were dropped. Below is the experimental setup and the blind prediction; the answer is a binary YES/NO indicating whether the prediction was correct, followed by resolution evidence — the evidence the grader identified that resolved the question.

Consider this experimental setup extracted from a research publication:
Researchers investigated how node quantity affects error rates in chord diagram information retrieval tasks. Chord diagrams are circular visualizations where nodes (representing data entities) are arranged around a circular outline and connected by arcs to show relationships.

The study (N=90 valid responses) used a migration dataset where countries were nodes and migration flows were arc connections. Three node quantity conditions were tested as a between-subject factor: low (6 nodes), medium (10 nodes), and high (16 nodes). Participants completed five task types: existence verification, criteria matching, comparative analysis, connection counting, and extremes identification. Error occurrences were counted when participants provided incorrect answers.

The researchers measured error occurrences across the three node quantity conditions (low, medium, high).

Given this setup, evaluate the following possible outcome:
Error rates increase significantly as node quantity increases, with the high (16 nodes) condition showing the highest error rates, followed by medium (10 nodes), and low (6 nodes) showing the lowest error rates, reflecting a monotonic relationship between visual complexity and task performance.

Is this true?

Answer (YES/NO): NO